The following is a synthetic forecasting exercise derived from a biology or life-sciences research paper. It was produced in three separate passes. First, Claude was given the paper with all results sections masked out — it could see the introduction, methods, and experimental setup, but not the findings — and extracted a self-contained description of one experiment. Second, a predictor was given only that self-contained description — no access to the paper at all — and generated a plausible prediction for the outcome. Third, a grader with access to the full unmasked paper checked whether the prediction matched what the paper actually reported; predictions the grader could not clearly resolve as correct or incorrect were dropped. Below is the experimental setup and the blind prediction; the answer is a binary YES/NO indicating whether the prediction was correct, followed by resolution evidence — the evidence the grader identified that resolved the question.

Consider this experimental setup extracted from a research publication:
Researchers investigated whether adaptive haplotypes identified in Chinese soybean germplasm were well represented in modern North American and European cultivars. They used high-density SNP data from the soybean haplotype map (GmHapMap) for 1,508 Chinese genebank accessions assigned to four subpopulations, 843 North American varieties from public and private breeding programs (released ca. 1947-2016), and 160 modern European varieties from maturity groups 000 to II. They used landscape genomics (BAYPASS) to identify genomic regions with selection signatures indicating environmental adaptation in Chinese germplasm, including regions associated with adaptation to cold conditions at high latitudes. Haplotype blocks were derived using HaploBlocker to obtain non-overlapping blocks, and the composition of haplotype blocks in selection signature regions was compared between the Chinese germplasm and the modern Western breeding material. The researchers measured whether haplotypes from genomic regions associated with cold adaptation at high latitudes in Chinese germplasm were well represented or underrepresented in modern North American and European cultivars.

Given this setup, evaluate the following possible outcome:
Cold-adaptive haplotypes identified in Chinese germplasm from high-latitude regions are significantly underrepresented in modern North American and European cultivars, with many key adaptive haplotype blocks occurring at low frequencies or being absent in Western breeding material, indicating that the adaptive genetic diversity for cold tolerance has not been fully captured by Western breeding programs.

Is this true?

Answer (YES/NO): YES